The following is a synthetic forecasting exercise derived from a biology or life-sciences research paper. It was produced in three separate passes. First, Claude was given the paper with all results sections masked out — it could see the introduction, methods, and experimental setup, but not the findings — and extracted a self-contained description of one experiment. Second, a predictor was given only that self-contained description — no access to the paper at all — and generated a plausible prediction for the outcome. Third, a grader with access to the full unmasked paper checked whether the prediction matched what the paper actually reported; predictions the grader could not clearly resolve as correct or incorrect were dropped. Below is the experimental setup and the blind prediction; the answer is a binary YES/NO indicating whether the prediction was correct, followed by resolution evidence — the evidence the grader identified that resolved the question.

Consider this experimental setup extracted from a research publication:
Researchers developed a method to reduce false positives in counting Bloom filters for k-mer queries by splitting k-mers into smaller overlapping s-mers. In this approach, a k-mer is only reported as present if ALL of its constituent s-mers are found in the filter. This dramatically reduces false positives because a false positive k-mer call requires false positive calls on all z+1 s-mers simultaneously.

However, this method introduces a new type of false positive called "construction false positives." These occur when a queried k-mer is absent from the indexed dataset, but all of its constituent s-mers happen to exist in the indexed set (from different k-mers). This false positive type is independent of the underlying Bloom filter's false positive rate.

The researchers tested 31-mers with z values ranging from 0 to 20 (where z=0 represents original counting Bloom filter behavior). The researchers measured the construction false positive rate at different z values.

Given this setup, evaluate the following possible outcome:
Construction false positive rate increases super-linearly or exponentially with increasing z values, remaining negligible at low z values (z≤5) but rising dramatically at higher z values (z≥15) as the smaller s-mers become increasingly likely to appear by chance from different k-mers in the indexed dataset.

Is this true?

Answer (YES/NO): YES